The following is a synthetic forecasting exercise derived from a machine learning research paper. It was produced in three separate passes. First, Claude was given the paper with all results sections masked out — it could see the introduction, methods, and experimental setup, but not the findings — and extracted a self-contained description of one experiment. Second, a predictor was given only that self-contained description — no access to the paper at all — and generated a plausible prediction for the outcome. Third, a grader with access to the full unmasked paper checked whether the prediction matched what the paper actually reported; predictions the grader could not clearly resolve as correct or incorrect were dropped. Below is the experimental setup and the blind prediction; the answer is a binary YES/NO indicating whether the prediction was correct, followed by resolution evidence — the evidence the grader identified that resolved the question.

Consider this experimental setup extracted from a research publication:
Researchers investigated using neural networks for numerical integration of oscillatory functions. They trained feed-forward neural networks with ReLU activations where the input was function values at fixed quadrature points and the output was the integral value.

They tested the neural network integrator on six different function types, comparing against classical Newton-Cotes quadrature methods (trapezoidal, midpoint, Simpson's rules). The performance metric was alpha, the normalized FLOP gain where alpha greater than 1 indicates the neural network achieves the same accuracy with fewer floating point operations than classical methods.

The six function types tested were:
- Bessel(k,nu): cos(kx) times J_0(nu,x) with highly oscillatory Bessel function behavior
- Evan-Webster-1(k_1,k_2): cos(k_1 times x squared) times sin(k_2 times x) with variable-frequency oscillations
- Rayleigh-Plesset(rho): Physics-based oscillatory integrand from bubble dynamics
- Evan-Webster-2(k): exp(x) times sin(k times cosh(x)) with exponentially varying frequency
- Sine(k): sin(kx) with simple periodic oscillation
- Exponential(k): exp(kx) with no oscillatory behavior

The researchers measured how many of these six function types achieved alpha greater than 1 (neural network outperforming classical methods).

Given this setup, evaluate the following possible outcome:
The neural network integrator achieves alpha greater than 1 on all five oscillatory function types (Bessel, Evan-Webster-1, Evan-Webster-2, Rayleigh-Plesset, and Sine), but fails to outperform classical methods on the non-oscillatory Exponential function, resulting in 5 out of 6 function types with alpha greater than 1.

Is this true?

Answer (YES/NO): NO